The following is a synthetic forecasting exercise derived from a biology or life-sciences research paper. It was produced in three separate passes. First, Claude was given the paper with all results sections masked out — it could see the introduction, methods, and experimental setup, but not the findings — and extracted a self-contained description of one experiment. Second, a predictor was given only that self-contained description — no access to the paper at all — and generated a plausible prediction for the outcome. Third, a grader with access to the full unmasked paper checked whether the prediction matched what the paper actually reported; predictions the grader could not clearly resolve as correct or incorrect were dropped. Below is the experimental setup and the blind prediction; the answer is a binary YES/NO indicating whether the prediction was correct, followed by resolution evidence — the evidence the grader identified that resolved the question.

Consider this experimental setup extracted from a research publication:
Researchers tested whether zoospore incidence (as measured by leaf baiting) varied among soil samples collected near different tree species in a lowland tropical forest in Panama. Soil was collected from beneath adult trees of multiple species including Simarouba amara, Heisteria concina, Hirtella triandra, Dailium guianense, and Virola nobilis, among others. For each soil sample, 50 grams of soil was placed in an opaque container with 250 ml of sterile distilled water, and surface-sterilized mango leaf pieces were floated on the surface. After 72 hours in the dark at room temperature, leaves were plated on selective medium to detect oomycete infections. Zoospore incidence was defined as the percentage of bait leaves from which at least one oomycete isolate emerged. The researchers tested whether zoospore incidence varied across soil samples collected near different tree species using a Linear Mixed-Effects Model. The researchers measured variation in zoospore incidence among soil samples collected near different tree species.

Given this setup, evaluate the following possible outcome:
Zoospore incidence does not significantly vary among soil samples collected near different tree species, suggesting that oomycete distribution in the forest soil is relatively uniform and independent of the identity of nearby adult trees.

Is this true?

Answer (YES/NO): NO